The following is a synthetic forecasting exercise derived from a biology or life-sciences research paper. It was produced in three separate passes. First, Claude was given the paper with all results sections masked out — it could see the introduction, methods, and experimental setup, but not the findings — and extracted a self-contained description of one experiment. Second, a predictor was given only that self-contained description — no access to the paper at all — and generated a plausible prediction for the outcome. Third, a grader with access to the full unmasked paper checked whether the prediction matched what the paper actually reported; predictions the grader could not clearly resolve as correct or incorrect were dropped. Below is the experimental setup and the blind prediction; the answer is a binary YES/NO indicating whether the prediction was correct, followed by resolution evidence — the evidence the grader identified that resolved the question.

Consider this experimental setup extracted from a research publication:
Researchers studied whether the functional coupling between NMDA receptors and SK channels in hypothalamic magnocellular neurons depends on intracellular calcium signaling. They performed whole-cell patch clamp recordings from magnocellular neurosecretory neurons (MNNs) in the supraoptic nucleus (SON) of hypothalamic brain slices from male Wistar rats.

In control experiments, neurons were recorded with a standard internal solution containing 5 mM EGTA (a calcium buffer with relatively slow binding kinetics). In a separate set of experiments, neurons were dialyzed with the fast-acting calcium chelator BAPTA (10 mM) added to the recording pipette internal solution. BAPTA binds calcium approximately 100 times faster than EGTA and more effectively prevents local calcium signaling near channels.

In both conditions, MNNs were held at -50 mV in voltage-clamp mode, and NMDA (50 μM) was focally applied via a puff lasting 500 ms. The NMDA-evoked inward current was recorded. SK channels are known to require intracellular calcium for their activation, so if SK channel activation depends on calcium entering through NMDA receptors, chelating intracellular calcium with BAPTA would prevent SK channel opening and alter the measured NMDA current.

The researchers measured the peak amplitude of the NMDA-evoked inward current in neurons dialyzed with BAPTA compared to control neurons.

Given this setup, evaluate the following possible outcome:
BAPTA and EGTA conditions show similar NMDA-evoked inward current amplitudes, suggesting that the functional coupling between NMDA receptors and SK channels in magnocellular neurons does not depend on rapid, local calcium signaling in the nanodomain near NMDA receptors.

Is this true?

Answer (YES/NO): NO